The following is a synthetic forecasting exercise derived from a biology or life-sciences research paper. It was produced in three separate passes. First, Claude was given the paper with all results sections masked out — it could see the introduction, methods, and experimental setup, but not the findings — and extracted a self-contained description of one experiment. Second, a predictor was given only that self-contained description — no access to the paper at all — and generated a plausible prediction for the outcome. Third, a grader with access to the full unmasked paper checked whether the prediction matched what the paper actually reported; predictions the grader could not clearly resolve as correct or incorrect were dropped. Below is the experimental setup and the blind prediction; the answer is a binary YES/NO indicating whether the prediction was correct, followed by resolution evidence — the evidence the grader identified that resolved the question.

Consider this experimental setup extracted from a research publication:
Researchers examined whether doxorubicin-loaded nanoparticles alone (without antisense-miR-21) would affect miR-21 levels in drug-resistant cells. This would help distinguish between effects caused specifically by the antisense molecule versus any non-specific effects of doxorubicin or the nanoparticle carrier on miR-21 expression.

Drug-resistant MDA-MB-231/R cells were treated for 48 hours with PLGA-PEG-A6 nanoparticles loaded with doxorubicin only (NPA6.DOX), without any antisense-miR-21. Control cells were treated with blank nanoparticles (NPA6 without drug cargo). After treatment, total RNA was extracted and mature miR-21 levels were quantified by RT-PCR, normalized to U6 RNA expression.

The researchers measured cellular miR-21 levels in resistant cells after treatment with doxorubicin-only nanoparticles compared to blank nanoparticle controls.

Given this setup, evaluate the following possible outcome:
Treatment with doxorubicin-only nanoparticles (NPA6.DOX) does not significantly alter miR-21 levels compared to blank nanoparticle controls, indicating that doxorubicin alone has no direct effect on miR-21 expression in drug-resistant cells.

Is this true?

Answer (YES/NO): NO